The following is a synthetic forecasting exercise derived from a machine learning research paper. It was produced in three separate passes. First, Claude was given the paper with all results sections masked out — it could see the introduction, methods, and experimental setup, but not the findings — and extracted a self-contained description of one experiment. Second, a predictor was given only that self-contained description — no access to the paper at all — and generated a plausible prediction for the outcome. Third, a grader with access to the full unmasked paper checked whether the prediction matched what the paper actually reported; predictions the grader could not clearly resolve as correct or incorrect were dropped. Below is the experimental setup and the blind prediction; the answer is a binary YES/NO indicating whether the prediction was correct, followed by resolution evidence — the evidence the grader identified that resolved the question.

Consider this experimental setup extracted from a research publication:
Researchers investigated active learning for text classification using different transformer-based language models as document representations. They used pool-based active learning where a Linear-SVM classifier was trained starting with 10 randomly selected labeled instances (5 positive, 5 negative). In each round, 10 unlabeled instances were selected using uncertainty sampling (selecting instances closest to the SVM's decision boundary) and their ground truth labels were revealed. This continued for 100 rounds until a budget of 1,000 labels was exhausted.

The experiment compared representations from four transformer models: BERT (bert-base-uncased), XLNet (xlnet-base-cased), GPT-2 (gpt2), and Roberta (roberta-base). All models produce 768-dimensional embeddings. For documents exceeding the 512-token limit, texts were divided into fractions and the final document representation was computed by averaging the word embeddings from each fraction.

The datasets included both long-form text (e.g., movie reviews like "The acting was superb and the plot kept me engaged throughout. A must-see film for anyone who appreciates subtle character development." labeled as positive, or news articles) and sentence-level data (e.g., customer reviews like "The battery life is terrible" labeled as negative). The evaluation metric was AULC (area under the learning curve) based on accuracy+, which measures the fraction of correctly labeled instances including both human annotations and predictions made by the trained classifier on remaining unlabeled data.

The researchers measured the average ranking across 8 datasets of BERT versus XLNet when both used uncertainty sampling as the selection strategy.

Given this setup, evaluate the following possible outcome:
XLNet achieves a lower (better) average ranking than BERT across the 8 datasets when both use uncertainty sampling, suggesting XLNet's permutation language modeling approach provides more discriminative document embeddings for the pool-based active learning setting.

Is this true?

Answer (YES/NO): YES